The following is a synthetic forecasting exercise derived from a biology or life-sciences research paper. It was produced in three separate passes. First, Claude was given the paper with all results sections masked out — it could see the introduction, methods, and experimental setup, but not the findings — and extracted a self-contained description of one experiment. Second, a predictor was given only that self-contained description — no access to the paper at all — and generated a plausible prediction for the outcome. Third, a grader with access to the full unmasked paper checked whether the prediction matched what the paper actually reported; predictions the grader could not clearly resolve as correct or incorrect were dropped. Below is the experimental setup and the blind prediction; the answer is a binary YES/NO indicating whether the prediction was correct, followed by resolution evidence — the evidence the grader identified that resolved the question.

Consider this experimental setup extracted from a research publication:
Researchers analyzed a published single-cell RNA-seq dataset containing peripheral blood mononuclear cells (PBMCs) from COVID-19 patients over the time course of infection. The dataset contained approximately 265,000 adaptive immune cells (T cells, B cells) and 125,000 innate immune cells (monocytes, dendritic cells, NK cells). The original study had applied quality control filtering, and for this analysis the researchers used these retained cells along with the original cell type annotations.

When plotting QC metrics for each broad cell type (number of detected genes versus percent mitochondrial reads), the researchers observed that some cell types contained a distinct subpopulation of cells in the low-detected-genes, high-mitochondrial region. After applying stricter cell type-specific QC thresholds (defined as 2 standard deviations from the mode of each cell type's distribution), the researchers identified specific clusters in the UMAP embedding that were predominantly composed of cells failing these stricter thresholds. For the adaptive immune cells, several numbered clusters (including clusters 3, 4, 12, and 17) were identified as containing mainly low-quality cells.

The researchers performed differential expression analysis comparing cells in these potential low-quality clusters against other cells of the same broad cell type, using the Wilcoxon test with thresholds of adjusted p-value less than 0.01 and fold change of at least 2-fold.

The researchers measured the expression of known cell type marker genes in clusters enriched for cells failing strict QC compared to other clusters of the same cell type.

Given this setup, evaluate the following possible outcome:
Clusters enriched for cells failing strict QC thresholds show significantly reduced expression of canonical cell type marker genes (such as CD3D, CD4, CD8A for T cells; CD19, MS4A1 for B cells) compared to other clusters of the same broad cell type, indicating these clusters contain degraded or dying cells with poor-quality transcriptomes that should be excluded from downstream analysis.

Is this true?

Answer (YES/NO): YES